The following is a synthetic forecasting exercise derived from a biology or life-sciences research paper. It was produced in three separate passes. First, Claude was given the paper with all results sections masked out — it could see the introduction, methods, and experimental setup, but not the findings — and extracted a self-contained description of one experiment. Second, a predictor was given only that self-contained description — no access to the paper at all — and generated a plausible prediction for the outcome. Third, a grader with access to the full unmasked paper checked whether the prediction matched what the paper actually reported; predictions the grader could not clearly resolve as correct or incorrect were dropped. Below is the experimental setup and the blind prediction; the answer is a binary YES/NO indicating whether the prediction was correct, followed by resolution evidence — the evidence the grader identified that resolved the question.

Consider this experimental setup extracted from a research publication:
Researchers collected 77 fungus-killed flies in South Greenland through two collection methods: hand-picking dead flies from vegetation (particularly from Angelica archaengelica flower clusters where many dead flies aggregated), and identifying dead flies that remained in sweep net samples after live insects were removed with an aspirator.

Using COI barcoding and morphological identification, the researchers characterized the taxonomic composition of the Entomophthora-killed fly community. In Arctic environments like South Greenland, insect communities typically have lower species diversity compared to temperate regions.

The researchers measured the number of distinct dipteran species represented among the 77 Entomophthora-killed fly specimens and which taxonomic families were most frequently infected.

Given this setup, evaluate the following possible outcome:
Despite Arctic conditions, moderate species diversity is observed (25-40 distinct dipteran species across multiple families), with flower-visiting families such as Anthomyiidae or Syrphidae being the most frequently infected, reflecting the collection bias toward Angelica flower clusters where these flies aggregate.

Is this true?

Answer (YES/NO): NO